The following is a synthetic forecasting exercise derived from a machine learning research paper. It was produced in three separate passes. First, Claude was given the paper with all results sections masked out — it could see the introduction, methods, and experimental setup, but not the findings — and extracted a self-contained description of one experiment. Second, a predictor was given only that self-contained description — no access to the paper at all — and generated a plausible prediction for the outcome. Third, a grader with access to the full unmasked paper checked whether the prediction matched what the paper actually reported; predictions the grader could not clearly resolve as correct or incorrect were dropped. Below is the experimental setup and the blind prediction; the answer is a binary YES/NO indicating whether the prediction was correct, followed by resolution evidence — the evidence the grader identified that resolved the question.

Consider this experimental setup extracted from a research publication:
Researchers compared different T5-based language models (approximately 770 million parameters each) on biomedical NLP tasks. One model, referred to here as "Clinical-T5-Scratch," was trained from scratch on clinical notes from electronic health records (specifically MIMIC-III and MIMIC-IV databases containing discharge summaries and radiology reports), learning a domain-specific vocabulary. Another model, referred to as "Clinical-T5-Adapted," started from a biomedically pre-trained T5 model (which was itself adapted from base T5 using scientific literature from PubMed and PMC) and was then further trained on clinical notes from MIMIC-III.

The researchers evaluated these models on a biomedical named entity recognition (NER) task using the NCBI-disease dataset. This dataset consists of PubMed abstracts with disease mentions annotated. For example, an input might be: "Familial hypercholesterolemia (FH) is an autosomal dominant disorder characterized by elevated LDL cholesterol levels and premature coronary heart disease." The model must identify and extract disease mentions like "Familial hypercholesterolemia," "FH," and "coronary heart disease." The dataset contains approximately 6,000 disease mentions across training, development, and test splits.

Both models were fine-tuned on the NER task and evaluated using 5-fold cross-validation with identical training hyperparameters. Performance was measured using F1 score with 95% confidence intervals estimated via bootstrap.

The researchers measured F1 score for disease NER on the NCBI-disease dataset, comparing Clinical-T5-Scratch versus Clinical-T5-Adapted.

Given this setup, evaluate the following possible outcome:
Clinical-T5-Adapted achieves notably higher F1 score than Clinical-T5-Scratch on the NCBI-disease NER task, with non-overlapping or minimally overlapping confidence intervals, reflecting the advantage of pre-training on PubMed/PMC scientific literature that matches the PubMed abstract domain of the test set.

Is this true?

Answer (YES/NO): YES